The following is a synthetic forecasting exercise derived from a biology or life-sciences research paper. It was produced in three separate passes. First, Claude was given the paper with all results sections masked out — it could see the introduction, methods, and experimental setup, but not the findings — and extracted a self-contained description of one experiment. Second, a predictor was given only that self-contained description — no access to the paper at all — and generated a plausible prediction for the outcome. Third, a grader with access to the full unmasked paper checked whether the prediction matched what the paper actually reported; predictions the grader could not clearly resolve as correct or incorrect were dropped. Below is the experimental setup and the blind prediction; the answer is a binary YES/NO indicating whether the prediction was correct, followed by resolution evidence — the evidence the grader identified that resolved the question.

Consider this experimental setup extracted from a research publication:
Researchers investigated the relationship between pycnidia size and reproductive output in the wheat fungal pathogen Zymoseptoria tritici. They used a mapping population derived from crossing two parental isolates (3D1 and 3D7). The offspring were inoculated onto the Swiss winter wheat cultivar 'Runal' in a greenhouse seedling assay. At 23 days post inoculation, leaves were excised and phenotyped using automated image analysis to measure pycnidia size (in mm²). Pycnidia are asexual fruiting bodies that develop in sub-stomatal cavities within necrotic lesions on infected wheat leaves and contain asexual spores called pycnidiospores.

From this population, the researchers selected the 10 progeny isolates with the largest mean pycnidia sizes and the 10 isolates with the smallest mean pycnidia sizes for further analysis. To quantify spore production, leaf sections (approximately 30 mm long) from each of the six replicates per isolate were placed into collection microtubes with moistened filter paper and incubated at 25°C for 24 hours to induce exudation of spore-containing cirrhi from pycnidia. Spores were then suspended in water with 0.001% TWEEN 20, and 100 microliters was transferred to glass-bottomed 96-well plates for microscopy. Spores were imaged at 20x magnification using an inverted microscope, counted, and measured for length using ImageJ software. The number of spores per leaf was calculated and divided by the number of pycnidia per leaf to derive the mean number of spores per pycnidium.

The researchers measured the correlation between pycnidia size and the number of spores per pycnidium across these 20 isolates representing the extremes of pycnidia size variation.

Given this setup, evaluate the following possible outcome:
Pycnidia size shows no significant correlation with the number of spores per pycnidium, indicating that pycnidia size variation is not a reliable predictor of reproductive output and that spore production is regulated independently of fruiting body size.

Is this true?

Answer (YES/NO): NO